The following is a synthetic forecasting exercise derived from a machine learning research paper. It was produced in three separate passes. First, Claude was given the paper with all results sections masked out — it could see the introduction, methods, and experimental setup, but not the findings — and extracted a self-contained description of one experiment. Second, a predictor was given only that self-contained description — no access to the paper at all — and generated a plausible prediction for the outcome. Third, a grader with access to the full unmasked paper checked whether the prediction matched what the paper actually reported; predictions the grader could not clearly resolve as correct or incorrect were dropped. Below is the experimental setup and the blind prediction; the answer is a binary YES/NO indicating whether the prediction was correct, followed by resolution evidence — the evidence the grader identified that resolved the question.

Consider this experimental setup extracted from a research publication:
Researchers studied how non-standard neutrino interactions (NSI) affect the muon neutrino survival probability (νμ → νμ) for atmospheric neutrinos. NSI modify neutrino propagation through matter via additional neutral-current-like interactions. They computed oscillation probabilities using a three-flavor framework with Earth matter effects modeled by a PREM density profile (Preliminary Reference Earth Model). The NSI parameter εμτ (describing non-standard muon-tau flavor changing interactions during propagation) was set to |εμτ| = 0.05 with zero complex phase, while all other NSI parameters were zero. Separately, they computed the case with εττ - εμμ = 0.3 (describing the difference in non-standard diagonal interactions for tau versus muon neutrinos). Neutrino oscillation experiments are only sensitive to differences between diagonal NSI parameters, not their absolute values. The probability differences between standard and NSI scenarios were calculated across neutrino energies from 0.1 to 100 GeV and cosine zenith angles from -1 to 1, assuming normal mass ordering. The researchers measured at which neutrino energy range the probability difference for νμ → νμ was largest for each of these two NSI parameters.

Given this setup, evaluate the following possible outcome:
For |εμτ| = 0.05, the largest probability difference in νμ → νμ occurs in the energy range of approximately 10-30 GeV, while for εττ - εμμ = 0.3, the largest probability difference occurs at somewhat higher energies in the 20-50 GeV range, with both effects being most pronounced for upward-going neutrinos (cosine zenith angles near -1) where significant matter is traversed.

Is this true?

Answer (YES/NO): NO